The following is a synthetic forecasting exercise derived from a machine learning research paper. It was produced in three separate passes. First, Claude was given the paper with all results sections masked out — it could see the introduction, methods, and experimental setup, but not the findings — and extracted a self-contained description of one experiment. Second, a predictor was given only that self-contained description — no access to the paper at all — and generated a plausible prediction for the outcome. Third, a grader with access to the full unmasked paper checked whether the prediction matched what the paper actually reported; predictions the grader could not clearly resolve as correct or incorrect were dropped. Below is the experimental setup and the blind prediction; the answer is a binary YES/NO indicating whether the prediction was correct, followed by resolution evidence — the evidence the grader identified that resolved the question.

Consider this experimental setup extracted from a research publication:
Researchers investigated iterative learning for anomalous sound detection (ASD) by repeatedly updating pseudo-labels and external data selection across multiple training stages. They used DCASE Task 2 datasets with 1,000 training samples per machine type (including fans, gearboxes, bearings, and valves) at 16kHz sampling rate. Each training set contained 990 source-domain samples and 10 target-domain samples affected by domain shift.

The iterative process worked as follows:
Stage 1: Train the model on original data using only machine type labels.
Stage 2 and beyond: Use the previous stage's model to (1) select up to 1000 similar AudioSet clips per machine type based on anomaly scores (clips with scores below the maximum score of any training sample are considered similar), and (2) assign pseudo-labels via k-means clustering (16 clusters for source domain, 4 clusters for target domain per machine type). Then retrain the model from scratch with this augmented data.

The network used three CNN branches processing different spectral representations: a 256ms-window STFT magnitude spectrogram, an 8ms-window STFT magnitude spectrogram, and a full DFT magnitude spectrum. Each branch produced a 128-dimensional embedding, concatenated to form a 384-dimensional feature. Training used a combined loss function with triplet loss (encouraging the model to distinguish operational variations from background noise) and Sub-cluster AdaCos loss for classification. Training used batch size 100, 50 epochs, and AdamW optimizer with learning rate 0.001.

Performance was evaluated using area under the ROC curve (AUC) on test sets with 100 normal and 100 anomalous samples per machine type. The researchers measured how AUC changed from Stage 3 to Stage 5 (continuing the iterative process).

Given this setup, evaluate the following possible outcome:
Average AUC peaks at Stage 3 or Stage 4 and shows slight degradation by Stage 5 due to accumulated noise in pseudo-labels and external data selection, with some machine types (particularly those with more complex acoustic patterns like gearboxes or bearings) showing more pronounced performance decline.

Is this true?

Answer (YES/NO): NO